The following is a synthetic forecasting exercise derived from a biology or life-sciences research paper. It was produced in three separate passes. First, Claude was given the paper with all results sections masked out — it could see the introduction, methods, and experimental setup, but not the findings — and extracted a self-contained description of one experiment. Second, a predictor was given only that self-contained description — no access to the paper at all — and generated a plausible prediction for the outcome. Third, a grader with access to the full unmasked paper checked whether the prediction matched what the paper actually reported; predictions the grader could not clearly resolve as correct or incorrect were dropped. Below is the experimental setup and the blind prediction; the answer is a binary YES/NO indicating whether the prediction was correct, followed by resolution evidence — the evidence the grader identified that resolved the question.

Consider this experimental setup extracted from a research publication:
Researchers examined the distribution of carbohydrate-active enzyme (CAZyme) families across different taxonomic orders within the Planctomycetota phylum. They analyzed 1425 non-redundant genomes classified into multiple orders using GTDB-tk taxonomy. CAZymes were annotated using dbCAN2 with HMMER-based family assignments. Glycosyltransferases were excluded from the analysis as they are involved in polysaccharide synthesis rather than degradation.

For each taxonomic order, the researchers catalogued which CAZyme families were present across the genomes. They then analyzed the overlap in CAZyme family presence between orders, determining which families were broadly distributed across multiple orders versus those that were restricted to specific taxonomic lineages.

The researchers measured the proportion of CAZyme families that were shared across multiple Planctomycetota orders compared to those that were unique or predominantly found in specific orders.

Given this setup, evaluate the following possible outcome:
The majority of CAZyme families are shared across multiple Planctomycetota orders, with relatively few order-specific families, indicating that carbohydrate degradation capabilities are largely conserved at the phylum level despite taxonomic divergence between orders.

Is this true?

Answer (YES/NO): YES